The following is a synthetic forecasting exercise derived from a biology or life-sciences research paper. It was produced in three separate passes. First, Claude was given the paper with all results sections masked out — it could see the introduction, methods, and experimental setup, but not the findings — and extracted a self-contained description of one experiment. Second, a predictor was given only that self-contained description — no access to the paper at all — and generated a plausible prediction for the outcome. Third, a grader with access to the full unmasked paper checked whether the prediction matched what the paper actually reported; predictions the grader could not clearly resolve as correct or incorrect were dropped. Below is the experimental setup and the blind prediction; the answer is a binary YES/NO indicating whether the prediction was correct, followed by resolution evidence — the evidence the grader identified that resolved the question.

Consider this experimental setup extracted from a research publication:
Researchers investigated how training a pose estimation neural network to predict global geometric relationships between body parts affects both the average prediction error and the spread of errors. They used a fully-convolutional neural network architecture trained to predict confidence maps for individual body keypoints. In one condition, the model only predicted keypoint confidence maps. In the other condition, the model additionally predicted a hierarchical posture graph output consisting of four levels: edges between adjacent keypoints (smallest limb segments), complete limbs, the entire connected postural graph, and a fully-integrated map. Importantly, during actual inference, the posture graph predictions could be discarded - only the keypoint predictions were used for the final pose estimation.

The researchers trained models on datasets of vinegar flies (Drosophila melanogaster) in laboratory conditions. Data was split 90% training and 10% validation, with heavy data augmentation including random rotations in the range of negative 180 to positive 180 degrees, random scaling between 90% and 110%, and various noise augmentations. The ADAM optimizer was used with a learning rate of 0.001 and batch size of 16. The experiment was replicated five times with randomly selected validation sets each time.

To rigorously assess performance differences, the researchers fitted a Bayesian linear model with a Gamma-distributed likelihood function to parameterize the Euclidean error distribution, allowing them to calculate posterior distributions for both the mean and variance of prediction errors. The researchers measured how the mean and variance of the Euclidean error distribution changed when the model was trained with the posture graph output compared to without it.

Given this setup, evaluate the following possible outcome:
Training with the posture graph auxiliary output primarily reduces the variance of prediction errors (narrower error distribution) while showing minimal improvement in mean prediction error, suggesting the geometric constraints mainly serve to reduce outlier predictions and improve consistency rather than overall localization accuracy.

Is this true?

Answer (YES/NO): NO